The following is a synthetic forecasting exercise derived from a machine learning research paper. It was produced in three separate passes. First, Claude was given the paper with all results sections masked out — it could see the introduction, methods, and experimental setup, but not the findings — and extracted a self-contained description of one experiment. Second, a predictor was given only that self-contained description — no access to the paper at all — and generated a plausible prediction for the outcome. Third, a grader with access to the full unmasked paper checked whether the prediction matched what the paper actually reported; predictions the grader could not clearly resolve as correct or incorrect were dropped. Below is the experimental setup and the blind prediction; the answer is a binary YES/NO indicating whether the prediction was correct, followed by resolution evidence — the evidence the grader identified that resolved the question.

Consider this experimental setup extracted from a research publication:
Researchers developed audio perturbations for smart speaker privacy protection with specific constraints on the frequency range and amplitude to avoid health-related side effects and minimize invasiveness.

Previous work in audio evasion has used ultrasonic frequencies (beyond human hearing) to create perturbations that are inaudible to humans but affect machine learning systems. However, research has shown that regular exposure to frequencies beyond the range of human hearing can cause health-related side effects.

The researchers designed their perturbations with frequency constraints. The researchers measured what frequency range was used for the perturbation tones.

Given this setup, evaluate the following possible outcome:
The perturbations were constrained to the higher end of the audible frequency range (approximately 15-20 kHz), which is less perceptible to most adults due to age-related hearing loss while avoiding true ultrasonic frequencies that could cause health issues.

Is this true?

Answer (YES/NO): NO